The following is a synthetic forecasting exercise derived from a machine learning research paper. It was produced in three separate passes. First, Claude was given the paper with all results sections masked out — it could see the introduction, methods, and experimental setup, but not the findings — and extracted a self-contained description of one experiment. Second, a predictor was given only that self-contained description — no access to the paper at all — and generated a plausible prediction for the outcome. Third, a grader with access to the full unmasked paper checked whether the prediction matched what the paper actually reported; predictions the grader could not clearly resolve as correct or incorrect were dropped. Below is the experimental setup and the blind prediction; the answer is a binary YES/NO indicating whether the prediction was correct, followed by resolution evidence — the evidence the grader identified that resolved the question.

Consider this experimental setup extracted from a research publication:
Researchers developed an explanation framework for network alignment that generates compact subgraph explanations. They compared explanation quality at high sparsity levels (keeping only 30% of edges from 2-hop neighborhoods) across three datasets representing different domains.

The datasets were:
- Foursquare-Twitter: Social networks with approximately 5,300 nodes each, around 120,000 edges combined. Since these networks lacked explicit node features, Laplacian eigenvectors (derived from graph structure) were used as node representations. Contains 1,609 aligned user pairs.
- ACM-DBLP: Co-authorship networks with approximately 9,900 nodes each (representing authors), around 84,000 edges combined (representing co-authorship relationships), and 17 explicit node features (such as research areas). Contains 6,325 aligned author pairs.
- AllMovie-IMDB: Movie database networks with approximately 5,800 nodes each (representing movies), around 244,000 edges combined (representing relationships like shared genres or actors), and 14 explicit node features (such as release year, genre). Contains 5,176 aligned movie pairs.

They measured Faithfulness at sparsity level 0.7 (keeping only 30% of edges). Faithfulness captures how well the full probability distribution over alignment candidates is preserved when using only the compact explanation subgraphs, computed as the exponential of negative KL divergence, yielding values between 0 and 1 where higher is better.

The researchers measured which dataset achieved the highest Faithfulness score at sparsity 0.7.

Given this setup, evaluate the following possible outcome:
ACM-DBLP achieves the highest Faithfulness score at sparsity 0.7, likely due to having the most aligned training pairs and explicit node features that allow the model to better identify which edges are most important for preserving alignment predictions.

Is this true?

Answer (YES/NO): NO